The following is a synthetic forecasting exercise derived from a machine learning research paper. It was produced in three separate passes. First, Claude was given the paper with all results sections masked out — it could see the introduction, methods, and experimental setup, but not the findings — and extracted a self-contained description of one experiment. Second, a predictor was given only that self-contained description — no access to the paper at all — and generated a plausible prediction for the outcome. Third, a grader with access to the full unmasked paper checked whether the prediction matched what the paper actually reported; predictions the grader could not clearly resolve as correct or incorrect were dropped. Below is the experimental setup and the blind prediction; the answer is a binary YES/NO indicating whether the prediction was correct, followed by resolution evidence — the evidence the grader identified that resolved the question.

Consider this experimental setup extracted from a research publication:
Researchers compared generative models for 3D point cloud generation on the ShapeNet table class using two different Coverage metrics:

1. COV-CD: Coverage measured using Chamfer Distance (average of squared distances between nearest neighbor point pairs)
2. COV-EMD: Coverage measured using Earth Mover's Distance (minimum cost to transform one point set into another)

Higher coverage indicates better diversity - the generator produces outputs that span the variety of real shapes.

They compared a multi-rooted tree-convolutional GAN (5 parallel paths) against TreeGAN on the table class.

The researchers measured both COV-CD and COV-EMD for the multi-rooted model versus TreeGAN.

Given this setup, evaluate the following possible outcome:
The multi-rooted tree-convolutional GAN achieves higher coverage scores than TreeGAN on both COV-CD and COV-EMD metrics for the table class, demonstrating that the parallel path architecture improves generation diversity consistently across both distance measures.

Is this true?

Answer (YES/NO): NO